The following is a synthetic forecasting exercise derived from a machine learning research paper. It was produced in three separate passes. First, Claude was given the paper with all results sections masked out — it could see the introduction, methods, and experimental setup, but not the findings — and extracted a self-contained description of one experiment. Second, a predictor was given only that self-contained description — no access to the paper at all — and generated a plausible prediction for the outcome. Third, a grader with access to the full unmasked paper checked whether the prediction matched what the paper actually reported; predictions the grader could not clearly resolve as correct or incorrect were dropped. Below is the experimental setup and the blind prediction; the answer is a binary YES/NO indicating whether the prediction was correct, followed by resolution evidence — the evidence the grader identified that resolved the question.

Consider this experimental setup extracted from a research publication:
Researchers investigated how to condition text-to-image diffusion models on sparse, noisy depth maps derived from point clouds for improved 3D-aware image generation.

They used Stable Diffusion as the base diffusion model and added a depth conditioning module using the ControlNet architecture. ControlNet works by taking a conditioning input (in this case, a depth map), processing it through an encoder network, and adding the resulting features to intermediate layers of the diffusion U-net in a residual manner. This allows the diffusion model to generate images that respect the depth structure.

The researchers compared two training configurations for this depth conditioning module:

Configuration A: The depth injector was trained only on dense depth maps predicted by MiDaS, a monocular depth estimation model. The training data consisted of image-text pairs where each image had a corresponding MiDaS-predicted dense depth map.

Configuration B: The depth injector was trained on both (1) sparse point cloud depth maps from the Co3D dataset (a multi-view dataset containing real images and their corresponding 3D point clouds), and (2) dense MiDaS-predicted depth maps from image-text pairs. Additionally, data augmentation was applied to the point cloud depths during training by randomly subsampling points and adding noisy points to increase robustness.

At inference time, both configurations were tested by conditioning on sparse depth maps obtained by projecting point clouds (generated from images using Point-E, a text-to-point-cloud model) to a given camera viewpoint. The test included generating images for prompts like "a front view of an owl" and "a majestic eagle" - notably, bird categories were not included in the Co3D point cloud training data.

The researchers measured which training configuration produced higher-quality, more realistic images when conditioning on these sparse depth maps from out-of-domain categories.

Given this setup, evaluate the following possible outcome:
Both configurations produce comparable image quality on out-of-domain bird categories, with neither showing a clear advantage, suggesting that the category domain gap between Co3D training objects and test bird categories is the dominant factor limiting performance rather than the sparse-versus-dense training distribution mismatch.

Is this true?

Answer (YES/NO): NO